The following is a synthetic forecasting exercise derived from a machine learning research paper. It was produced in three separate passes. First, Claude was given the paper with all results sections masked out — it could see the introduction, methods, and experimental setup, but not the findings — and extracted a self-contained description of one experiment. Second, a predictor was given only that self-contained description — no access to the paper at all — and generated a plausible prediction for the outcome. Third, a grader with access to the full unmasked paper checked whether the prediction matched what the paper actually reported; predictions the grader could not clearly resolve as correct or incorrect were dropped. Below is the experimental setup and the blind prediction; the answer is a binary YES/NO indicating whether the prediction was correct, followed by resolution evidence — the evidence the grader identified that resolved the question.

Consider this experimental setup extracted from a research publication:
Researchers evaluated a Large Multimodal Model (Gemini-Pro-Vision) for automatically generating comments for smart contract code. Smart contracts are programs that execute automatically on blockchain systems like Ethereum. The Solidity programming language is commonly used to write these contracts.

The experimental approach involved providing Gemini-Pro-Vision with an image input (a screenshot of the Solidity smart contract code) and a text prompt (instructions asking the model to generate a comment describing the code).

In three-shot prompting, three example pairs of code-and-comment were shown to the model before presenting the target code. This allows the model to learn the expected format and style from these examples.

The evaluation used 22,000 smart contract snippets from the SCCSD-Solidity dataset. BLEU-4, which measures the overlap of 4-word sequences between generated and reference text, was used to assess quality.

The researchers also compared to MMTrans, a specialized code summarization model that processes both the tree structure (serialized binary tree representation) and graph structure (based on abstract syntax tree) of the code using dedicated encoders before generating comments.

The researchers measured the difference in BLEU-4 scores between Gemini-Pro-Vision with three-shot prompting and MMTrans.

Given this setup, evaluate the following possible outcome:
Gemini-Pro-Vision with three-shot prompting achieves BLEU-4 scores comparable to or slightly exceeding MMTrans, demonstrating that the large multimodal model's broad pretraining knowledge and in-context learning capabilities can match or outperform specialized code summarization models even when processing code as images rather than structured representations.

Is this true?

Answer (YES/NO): NO